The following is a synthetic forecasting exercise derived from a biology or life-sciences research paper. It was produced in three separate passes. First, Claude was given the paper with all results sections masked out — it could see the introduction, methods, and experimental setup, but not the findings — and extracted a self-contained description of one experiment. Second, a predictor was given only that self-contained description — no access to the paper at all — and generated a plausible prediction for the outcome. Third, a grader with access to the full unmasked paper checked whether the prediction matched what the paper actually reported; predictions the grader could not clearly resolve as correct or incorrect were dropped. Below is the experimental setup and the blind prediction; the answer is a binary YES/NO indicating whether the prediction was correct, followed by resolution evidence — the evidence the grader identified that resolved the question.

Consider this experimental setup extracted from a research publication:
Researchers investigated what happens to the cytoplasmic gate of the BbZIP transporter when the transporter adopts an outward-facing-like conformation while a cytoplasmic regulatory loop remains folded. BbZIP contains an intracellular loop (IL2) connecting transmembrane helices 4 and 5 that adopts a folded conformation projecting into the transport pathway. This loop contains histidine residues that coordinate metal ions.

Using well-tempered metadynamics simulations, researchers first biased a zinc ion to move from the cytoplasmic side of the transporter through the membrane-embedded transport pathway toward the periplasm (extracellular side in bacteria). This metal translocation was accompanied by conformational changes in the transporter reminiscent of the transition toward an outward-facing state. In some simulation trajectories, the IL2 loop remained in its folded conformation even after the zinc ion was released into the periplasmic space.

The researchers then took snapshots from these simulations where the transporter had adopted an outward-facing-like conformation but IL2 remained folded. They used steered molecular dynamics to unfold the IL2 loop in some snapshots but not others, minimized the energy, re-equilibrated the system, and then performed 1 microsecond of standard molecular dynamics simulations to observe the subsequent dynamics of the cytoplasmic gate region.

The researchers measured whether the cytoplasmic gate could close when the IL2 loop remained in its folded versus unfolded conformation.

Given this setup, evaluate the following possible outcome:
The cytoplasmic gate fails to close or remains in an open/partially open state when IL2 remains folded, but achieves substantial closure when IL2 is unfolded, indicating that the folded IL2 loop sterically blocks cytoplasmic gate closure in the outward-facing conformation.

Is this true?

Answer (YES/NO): YES